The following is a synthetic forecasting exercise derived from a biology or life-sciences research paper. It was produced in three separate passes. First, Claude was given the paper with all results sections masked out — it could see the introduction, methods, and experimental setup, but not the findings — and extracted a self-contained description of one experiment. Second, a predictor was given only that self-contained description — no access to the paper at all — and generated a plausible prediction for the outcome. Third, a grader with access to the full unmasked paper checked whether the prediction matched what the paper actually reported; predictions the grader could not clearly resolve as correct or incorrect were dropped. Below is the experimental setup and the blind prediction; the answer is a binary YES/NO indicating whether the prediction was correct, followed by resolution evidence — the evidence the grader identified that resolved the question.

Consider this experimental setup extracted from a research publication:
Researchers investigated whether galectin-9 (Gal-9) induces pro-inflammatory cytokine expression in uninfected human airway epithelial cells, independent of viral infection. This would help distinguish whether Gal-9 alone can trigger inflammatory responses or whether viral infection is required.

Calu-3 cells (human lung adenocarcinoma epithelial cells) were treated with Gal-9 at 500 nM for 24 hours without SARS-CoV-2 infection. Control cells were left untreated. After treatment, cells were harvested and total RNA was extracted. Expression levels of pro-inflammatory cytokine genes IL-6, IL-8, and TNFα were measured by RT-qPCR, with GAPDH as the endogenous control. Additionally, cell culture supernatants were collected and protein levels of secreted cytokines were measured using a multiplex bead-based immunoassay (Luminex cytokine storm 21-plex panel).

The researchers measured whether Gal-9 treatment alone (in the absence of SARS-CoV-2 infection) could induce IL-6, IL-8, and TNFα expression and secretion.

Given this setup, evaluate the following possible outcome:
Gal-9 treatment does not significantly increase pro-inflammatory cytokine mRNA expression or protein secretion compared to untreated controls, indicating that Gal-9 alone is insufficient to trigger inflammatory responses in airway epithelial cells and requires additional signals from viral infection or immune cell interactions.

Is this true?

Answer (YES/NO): NO